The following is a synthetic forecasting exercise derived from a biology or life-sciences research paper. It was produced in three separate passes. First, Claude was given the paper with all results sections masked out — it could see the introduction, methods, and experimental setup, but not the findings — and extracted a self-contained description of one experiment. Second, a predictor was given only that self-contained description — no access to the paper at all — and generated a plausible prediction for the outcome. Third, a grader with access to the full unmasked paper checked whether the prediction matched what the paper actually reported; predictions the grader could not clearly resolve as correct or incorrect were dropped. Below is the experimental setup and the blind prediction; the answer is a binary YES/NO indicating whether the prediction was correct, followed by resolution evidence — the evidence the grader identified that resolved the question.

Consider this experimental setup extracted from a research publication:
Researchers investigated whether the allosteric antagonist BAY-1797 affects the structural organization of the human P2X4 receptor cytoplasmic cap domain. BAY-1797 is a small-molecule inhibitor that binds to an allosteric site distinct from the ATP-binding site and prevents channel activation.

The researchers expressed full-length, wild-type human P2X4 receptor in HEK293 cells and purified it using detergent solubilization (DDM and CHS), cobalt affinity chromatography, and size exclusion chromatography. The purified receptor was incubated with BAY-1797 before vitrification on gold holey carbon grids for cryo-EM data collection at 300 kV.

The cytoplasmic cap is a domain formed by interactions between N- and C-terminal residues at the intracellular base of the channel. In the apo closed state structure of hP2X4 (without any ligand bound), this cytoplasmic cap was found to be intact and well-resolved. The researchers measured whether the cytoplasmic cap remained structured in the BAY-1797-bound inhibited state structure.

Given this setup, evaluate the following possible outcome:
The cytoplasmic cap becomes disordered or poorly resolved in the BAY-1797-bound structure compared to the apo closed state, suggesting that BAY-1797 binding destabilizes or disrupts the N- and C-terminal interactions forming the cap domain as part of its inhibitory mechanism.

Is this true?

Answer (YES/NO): NO